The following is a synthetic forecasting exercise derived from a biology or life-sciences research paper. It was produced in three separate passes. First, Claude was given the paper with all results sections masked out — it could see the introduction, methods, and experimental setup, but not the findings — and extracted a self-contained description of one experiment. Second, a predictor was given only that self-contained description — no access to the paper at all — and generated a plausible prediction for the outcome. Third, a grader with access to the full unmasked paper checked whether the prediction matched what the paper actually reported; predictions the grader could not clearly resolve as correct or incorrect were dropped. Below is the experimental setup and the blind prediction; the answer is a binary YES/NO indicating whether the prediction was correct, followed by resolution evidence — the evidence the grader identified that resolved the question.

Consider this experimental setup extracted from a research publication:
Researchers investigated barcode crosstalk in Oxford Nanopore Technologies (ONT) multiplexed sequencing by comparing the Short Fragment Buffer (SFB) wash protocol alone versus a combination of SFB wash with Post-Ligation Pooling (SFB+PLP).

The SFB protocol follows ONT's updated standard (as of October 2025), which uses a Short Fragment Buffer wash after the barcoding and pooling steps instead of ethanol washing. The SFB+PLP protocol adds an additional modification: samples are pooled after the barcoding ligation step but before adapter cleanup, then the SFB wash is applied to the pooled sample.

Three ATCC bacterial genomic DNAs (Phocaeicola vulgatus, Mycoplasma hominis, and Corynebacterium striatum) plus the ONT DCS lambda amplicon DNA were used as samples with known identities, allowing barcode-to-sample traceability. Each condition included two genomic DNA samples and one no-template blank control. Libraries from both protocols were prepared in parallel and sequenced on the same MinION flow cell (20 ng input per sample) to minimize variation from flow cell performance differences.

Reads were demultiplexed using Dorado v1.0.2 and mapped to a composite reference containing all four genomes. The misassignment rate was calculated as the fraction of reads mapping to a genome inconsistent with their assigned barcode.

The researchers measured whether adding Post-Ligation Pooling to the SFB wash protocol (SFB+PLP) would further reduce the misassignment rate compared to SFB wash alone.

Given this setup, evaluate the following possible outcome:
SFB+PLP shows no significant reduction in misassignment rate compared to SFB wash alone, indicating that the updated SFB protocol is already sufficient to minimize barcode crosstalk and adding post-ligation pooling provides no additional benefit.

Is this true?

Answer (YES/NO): NO